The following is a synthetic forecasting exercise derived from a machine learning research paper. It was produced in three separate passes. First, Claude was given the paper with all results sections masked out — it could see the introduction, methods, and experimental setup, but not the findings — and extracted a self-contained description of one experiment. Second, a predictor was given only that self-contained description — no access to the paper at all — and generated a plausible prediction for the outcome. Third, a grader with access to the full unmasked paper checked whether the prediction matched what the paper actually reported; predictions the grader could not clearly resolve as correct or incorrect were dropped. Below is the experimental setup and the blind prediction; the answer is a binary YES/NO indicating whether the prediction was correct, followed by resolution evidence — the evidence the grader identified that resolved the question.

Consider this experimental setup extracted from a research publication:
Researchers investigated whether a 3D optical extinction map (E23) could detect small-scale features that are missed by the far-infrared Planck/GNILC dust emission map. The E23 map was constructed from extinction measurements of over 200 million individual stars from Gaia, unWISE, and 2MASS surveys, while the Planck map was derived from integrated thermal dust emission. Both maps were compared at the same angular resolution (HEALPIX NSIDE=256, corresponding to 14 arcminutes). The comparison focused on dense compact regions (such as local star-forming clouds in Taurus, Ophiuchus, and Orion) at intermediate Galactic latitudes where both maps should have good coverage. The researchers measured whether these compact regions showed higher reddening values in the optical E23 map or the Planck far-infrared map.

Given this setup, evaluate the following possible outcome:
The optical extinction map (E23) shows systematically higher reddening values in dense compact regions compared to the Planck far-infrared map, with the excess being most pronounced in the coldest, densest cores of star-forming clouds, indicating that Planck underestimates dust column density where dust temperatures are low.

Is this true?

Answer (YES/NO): NO